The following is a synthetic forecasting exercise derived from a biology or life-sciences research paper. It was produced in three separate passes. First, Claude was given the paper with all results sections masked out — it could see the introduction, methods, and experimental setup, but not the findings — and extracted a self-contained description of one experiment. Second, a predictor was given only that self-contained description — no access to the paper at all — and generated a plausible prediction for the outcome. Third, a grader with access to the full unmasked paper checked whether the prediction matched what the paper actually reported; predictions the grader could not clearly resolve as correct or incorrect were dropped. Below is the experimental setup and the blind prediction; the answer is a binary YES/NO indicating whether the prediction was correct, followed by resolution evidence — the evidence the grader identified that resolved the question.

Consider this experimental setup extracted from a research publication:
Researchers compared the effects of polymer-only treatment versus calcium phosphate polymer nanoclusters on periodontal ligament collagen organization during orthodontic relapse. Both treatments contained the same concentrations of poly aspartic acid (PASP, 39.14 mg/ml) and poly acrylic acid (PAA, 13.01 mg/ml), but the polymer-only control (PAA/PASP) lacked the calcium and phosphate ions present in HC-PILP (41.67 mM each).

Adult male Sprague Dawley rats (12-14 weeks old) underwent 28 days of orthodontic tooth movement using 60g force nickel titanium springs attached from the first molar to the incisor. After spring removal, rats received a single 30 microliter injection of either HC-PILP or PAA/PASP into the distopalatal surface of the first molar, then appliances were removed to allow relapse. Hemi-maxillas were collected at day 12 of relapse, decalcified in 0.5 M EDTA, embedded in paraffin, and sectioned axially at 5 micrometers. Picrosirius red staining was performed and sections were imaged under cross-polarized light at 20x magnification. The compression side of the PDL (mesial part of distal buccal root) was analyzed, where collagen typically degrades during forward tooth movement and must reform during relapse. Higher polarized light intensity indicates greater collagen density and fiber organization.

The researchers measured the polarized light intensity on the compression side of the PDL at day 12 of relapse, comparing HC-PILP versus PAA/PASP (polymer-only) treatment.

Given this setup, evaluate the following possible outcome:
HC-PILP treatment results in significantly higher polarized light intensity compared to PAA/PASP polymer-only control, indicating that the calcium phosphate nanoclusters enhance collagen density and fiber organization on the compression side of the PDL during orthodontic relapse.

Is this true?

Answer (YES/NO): NO